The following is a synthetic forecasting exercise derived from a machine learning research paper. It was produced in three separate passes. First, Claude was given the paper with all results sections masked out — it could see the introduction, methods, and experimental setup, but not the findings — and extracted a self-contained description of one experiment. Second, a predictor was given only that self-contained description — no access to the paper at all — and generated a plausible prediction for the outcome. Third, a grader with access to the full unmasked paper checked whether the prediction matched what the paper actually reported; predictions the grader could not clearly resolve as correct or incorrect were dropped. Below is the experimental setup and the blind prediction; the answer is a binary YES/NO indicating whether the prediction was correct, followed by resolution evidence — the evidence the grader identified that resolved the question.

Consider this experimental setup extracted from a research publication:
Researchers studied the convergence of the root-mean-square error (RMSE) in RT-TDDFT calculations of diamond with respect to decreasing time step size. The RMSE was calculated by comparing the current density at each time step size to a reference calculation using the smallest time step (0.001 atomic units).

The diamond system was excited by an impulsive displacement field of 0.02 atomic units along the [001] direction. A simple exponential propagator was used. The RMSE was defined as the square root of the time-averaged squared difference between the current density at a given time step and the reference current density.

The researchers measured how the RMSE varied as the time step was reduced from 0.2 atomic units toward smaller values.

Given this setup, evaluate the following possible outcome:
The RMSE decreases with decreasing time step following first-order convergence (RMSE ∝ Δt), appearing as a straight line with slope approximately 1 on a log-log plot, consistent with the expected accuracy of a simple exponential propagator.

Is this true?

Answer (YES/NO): NO